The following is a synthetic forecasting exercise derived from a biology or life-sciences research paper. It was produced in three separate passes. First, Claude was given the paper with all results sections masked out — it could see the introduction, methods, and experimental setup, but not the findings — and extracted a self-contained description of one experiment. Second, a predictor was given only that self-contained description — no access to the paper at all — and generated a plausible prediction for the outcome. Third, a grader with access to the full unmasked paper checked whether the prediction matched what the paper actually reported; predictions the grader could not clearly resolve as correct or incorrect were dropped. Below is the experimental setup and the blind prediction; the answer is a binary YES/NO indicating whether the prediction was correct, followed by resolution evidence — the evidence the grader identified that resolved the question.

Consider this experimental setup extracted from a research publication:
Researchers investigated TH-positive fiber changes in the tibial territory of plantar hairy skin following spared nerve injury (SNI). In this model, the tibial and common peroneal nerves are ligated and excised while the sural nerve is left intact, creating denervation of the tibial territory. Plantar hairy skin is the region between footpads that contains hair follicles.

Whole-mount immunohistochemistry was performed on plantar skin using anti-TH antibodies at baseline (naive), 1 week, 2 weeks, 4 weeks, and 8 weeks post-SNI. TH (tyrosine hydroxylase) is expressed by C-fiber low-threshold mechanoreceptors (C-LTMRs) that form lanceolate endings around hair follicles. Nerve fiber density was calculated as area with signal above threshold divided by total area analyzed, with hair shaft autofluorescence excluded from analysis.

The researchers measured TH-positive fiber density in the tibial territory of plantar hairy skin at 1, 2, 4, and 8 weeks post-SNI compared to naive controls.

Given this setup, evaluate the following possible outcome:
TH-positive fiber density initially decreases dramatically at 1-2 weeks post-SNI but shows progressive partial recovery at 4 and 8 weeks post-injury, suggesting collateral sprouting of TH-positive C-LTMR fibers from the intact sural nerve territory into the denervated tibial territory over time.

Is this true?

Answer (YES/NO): NO